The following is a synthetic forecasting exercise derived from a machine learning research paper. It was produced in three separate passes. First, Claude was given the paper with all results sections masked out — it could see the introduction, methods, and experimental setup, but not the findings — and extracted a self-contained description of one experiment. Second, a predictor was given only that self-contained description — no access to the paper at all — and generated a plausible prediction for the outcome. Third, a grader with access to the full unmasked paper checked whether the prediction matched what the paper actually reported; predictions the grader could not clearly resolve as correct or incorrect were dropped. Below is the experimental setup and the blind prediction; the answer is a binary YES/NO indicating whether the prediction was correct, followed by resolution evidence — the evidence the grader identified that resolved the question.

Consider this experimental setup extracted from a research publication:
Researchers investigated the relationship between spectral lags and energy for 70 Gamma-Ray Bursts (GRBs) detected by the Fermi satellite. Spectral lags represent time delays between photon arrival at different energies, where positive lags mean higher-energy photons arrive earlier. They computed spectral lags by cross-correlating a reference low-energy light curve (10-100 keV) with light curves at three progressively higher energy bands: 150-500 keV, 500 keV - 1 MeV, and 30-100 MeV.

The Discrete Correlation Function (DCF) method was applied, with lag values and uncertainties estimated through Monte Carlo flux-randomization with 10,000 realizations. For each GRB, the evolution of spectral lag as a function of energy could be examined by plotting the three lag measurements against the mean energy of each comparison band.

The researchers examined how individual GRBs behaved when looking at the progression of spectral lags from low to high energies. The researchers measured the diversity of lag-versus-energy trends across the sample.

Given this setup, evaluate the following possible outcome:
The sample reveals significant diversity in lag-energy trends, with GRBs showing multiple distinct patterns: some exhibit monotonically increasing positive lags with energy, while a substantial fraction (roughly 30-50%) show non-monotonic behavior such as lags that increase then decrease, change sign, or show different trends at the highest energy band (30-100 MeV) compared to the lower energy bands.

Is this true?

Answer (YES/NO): YES